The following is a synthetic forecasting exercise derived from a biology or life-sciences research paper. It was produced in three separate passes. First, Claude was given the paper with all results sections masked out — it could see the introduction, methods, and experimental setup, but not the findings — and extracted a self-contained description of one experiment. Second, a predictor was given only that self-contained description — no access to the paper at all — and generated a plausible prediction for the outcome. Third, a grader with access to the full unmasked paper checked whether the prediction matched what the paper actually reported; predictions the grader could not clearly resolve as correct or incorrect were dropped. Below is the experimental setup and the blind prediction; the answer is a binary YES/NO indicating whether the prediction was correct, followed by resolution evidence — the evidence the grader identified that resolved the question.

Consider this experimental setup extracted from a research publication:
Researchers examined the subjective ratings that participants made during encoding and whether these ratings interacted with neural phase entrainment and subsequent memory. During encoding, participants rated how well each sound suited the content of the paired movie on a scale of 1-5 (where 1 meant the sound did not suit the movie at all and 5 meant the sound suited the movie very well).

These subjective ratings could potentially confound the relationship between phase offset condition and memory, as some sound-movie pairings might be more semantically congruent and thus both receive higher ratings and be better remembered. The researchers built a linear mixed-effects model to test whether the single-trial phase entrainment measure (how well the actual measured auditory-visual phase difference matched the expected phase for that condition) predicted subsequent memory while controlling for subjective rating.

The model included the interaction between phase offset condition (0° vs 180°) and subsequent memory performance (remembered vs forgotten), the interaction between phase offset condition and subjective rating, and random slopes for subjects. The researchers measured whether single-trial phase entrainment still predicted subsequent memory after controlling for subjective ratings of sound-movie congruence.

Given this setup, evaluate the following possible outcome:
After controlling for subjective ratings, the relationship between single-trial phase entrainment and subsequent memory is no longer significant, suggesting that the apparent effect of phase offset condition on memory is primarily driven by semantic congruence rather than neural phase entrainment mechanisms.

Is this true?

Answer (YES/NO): NO